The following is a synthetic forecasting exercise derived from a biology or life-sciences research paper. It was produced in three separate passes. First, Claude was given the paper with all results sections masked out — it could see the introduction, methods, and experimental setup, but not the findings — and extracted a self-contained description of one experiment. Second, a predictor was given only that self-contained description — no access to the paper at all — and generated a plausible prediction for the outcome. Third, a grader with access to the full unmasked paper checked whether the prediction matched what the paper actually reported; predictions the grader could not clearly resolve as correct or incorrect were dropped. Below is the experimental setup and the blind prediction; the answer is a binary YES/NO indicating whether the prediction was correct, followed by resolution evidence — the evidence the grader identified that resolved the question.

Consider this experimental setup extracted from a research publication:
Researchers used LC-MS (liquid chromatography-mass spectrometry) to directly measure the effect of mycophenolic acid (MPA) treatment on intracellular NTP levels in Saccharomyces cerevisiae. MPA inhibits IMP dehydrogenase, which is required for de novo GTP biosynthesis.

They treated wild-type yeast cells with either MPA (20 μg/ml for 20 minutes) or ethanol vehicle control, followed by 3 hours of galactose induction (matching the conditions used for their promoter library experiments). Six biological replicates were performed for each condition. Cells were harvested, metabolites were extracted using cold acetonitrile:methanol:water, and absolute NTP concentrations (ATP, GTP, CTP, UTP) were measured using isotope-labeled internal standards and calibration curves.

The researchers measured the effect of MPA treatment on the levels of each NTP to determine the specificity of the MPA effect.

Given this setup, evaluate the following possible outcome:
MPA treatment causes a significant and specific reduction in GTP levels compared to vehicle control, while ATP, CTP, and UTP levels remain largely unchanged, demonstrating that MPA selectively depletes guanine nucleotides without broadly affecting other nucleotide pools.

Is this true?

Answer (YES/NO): NO